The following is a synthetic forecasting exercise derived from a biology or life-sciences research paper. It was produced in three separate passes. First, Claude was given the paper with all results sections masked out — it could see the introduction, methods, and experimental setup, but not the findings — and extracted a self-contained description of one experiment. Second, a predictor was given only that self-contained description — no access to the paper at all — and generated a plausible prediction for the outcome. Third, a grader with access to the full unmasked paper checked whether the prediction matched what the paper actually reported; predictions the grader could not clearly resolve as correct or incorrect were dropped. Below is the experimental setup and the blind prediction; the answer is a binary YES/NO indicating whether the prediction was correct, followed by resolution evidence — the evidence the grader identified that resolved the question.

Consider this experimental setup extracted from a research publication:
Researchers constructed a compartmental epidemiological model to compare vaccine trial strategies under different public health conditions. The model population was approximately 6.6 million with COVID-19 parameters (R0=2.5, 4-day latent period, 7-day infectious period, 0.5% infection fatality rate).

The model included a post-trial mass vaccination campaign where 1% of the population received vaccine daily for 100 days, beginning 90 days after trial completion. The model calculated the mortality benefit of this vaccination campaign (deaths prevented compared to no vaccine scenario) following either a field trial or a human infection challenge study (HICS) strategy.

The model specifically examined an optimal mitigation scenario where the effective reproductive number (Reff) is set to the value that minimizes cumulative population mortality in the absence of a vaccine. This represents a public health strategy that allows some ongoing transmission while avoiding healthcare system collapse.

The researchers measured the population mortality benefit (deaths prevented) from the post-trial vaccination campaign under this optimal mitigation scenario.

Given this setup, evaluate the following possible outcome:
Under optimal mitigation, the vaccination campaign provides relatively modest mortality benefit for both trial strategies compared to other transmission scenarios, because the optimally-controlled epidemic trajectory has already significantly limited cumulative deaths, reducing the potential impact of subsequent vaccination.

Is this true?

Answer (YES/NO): YES